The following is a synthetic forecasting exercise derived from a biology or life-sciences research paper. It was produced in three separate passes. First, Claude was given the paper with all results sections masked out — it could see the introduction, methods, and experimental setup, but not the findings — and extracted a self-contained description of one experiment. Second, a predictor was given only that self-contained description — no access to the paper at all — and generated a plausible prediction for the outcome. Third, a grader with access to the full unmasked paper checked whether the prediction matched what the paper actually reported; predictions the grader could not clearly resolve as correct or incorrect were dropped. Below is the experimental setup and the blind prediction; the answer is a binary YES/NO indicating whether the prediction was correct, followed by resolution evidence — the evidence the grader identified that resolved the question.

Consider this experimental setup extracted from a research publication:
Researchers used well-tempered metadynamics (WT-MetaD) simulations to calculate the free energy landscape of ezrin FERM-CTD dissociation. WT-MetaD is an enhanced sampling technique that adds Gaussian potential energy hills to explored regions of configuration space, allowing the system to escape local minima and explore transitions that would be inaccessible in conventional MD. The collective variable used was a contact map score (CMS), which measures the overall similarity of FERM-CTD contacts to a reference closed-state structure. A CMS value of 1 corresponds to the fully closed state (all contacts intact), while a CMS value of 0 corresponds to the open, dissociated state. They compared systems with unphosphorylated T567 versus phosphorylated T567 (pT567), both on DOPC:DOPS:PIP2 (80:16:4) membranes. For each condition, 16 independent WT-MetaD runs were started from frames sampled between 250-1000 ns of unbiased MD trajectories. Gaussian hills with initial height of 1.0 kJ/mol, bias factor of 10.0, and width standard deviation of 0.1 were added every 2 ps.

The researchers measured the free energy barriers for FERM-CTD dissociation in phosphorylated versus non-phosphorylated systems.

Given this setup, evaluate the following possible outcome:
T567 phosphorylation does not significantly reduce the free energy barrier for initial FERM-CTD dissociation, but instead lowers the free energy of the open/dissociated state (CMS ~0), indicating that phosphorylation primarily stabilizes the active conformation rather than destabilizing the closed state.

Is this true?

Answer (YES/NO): NO